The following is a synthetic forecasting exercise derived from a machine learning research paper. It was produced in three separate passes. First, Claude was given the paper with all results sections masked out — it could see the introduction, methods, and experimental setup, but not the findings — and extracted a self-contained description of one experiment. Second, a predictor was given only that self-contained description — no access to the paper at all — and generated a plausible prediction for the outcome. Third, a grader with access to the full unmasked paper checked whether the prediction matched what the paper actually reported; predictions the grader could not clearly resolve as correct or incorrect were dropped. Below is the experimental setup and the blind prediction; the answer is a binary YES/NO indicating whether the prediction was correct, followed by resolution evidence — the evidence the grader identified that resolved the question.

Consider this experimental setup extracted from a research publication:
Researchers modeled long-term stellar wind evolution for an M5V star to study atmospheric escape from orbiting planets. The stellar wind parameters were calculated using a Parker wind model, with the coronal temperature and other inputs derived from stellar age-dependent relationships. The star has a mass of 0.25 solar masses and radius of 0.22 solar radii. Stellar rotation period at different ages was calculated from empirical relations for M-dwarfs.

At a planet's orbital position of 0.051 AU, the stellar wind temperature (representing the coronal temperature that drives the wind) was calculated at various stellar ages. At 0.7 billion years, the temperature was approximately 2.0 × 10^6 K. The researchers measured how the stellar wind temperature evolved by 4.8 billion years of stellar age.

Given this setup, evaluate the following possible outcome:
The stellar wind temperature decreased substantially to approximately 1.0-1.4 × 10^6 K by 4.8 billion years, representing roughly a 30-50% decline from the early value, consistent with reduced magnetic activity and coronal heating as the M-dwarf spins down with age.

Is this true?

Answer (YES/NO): NO